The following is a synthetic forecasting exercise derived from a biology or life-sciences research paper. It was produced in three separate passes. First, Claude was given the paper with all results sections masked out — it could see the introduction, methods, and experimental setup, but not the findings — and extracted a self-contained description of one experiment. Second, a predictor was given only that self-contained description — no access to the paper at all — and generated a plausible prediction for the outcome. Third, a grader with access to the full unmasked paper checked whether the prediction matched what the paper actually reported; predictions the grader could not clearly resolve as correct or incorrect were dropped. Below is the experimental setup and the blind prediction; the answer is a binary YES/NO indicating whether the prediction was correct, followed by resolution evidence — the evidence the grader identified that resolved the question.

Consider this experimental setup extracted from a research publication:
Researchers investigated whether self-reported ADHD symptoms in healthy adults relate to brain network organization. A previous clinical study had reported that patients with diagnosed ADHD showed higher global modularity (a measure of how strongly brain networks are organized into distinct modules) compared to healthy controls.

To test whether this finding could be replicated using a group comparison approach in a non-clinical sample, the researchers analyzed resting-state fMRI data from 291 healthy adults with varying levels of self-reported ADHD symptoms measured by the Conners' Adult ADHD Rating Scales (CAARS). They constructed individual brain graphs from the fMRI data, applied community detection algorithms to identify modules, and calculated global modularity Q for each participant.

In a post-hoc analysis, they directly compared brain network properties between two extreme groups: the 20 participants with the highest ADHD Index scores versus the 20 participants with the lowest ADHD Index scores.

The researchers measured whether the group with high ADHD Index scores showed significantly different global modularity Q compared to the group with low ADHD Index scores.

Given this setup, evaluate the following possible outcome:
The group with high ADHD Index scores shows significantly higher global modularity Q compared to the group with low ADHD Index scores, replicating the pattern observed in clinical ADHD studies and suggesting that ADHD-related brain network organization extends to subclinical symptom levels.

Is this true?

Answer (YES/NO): NO